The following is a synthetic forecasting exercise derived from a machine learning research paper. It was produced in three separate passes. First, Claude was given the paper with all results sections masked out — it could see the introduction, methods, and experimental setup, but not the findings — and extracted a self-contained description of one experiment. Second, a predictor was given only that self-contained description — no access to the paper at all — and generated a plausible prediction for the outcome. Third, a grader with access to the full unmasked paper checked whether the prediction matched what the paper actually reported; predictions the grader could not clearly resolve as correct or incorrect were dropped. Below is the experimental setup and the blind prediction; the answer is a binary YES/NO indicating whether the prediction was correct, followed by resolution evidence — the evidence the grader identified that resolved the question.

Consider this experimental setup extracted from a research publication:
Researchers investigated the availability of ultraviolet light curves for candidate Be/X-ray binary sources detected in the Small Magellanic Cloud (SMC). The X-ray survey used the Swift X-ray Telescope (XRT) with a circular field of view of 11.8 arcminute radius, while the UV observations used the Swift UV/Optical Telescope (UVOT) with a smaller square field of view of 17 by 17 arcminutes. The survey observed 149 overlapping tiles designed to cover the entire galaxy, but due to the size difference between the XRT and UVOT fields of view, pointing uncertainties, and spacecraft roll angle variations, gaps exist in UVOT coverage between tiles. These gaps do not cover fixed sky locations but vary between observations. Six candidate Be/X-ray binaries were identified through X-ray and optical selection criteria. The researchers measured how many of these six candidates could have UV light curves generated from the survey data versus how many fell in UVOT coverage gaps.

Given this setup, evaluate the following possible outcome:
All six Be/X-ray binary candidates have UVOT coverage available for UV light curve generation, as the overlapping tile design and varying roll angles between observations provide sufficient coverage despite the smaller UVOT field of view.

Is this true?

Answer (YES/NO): NO